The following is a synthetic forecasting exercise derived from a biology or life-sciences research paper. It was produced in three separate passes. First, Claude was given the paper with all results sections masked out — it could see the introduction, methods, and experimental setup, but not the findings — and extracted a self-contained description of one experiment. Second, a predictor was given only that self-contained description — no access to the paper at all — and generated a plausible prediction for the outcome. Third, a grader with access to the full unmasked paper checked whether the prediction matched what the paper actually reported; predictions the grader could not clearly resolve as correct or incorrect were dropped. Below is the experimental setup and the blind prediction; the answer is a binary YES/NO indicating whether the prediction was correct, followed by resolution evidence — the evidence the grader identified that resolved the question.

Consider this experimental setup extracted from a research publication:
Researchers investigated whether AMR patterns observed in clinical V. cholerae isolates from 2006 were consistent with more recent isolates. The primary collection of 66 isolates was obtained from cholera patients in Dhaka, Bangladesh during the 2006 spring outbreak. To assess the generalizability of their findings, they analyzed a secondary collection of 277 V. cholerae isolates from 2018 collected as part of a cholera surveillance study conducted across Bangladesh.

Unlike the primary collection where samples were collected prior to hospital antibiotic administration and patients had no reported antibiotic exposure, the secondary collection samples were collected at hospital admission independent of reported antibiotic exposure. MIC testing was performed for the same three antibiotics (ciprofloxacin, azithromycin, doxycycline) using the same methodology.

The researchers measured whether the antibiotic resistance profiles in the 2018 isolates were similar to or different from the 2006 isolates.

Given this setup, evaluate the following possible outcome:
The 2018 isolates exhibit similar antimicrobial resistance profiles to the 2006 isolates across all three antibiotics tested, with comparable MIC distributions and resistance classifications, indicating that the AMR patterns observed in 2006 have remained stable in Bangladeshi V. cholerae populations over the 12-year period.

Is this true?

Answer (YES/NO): NO